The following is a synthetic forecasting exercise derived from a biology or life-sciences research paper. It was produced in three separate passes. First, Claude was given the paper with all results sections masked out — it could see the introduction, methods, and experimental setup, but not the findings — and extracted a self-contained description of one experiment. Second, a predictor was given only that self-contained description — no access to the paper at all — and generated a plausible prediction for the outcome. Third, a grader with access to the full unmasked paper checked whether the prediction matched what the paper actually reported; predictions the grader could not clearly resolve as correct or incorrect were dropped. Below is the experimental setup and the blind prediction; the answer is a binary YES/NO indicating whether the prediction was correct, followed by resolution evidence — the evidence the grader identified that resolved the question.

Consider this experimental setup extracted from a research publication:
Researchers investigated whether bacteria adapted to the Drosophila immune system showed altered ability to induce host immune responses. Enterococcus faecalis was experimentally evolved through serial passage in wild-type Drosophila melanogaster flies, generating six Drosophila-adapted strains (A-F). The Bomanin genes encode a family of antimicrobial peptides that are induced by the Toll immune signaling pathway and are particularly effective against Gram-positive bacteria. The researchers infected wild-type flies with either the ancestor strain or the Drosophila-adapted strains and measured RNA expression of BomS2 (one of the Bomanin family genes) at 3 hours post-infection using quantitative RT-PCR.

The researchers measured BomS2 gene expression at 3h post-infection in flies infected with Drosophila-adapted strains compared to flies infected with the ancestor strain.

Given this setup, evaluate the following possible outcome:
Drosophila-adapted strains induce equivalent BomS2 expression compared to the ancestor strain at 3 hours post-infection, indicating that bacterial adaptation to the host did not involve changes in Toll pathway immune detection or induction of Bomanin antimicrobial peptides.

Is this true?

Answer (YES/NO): YES